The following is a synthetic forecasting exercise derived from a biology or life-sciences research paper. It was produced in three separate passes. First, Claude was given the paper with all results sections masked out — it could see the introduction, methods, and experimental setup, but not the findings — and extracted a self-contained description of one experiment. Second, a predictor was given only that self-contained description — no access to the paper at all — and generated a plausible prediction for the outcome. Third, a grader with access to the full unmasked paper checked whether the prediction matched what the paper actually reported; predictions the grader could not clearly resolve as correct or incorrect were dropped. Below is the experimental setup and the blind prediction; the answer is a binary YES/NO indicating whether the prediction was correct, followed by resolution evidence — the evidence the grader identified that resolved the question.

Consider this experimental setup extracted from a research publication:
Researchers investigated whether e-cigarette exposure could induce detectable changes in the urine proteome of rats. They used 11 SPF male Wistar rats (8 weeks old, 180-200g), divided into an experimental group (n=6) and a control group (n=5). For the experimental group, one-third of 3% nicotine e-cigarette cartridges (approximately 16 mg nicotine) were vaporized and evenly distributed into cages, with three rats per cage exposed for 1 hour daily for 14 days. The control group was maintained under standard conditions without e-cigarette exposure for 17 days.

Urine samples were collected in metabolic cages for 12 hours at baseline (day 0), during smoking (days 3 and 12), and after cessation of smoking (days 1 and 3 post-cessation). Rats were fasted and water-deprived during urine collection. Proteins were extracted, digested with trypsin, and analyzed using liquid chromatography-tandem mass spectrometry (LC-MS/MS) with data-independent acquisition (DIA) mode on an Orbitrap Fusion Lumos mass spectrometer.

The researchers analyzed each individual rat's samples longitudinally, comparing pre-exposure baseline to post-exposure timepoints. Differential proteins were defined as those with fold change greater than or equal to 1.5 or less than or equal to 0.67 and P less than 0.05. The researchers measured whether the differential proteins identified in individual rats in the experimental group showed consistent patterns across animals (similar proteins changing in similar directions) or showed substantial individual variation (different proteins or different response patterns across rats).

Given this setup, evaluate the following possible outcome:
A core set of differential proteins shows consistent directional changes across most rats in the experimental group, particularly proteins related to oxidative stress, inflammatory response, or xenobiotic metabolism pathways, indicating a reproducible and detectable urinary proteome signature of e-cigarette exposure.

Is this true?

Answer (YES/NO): NO